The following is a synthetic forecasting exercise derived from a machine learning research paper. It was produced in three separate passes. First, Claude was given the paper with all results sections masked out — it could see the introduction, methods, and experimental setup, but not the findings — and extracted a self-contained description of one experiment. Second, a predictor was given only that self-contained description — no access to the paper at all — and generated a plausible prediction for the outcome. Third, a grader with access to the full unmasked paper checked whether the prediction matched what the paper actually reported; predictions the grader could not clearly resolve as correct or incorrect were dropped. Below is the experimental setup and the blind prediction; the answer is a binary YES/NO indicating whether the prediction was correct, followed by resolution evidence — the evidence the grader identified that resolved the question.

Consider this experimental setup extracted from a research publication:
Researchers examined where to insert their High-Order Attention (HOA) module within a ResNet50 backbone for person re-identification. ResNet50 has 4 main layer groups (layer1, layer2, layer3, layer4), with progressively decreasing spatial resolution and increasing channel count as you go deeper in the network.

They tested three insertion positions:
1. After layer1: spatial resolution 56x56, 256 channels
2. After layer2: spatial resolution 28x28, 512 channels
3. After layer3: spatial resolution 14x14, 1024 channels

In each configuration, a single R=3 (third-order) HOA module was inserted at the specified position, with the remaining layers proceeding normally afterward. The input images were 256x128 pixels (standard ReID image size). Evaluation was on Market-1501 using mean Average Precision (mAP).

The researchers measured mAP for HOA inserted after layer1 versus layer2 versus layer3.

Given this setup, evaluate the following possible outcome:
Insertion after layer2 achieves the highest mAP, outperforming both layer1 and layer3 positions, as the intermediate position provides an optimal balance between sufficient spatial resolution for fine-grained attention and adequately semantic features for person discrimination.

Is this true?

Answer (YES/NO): YES